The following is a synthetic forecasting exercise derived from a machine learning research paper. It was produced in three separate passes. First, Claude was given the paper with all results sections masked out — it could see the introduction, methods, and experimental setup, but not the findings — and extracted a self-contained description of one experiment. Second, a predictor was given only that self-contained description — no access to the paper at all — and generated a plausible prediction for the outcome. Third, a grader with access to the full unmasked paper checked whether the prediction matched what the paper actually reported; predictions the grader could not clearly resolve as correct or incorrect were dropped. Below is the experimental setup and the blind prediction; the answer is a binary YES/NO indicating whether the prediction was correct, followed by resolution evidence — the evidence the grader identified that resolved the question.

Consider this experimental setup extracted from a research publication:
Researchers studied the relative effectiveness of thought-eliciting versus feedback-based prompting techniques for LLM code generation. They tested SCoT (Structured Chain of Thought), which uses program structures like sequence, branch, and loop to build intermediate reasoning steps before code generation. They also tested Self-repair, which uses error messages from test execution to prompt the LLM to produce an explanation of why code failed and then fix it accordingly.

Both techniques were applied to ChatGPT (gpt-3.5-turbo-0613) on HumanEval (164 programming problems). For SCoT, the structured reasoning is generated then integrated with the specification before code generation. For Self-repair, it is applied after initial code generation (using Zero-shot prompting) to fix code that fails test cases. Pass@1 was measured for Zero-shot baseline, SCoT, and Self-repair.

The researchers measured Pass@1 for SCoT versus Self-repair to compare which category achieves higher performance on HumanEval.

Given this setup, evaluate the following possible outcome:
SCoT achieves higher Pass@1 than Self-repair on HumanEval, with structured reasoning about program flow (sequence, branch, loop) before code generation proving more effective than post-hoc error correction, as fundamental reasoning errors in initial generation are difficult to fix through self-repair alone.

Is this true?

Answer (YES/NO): NO